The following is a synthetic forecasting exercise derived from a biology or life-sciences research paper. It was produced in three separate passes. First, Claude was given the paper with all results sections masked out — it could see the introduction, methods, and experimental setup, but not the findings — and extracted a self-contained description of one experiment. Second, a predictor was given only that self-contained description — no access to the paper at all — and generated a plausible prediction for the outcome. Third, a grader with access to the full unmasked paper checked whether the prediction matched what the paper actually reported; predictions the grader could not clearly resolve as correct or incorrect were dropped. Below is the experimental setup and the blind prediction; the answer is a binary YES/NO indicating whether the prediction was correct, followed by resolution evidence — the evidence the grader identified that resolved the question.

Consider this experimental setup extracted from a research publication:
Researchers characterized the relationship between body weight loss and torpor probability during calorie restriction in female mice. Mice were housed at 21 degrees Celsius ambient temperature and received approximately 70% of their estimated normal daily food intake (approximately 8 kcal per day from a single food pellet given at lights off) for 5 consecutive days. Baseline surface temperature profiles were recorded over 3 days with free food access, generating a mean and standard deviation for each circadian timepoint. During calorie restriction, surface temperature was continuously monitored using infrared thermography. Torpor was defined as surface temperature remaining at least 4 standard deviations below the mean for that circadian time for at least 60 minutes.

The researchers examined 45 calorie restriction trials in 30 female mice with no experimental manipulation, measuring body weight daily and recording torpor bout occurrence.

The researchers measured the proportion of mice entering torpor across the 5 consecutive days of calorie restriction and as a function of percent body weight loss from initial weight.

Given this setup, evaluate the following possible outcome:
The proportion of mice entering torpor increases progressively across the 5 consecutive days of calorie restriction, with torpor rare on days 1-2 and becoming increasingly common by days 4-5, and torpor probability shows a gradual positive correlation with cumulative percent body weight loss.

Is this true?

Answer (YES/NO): NO